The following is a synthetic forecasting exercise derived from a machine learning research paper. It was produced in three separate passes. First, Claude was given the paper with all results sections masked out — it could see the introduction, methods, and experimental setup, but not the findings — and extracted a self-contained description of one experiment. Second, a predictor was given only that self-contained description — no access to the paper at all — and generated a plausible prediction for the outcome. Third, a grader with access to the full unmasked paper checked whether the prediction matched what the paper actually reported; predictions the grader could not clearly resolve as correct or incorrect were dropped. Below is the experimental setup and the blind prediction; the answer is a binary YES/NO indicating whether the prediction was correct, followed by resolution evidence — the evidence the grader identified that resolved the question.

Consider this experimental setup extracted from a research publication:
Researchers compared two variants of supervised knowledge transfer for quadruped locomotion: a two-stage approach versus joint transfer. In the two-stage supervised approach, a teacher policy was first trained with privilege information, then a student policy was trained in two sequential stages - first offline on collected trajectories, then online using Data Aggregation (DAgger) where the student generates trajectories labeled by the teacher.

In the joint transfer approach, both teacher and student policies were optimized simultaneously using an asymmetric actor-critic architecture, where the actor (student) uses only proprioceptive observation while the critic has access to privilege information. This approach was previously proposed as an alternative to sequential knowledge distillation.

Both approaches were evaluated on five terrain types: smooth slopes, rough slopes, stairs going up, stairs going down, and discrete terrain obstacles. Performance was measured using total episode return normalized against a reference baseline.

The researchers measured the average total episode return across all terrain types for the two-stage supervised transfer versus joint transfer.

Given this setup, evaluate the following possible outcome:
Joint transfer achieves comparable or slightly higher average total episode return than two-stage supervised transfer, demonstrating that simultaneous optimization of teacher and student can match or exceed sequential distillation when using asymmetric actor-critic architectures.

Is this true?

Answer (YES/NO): NO